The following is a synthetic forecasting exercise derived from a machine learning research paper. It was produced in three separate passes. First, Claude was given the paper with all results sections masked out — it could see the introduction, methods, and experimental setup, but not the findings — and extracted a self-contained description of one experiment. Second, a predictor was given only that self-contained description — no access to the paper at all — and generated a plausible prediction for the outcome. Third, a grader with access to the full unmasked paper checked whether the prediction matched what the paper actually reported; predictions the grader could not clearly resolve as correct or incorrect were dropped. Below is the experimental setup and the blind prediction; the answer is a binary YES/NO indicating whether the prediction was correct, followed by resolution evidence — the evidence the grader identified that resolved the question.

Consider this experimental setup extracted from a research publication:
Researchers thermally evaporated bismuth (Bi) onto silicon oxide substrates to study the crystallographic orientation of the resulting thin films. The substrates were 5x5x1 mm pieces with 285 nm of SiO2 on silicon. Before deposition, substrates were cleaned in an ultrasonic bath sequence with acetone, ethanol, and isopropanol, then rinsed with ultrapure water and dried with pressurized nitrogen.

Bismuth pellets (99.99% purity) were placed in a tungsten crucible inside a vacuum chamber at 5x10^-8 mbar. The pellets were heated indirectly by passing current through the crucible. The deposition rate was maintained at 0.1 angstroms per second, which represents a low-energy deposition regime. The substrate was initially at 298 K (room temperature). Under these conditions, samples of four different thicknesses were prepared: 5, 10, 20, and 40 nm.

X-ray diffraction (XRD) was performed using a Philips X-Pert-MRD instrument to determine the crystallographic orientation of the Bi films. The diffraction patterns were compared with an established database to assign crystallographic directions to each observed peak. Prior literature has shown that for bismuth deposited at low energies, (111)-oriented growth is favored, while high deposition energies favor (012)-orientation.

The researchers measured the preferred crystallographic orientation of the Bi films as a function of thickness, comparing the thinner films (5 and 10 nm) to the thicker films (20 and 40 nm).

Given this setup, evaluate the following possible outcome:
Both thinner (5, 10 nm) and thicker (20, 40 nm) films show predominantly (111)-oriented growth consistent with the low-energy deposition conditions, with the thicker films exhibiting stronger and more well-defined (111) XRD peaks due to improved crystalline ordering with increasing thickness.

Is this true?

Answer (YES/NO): NO